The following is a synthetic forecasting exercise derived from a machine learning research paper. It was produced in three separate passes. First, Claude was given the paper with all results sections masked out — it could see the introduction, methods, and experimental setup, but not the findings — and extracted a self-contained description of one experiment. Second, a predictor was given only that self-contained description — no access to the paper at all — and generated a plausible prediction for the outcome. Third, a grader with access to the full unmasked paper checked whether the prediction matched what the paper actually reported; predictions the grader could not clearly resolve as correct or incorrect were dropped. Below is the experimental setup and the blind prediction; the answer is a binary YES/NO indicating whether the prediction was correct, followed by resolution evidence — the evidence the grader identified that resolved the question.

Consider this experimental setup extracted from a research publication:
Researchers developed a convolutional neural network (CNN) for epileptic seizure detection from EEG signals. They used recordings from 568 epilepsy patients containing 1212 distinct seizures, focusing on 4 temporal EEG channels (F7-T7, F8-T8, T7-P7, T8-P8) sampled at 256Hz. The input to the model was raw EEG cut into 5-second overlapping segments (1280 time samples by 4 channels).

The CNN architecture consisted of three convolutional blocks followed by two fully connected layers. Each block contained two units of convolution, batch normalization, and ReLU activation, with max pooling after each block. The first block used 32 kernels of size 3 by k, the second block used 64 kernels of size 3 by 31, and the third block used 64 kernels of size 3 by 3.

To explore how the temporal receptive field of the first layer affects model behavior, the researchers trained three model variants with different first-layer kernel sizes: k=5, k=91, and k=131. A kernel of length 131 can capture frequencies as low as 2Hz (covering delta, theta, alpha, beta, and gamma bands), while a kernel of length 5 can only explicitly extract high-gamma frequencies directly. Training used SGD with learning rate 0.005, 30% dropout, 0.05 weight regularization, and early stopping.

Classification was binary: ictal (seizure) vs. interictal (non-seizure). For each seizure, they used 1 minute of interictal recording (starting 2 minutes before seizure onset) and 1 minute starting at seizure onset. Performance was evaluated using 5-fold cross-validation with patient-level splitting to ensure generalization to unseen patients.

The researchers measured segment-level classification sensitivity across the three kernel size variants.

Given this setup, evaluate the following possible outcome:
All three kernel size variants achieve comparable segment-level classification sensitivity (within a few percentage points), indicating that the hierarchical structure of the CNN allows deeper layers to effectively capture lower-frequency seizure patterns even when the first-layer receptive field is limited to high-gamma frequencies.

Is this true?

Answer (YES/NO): YES